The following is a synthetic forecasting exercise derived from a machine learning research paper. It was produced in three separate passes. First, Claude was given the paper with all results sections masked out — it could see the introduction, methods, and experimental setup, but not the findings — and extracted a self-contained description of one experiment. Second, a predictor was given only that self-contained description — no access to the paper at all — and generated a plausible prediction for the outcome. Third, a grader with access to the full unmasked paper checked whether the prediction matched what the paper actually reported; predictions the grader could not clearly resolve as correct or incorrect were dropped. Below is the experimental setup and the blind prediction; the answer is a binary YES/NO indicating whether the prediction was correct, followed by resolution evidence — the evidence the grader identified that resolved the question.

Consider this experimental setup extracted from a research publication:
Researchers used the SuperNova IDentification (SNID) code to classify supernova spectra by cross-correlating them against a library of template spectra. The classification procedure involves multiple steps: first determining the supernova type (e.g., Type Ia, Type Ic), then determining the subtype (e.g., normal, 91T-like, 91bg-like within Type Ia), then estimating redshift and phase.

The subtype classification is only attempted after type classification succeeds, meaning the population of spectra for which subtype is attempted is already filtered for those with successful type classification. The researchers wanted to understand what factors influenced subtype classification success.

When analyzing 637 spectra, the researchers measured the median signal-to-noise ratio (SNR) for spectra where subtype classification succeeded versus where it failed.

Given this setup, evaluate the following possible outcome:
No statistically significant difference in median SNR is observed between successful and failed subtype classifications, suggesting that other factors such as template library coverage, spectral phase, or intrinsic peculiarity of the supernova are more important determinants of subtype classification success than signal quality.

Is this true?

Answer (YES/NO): NO